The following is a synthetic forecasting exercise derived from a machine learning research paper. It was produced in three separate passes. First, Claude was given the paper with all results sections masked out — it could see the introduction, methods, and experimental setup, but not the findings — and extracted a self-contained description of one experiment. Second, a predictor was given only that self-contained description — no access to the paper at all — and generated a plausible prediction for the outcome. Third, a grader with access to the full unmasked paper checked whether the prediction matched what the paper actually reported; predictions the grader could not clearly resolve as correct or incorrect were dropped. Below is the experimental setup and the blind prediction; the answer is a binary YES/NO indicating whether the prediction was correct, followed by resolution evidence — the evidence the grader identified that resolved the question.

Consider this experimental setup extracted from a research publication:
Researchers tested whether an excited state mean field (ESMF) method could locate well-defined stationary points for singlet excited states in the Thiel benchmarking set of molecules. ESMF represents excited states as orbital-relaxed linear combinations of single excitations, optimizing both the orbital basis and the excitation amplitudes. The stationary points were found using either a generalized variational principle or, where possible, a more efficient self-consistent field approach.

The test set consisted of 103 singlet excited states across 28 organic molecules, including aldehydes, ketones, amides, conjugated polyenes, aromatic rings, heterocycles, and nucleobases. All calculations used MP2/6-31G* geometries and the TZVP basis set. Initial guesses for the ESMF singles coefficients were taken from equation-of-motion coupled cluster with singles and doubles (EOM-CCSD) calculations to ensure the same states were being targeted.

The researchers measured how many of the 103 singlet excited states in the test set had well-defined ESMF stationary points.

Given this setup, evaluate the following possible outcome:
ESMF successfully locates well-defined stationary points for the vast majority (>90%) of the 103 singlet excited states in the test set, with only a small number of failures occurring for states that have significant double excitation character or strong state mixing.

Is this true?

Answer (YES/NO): YES